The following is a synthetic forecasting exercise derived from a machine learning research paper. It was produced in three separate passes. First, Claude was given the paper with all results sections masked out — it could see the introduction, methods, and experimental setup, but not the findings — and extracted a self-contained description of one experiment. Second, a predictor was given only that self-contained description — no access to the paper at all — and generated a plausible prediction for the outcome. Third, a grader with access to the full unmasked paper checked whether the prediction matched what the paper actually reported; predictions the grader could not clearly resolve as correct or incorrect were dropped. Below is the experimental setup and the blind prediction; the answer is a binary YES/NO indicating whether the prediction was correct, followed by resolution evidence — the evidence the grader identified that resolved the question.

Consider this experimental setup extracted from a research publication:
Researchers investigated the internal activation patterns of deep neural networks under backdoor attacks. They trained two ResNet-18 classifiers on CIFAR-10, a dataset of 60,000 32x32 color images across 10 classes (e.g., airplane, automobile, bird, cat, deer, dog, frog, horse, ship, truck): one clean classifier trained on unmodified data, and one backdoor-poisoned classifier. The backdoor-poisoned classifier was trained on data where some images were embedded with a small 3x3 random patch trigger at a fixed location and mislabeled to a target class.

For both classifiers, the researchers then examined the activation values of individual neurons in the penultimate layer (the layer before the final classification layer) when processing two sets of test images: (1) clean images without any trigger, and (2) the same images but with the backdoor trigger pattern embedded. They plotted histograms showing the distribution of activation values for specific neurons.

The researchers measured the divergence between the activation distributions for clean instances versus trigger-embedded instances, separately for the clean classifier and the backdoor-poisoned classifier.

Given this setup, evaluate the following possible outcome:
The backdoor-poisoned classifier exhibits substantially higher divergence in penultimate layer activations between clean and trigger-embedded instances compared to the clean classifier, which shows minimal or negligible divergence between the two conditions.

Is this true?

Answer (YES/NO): YES